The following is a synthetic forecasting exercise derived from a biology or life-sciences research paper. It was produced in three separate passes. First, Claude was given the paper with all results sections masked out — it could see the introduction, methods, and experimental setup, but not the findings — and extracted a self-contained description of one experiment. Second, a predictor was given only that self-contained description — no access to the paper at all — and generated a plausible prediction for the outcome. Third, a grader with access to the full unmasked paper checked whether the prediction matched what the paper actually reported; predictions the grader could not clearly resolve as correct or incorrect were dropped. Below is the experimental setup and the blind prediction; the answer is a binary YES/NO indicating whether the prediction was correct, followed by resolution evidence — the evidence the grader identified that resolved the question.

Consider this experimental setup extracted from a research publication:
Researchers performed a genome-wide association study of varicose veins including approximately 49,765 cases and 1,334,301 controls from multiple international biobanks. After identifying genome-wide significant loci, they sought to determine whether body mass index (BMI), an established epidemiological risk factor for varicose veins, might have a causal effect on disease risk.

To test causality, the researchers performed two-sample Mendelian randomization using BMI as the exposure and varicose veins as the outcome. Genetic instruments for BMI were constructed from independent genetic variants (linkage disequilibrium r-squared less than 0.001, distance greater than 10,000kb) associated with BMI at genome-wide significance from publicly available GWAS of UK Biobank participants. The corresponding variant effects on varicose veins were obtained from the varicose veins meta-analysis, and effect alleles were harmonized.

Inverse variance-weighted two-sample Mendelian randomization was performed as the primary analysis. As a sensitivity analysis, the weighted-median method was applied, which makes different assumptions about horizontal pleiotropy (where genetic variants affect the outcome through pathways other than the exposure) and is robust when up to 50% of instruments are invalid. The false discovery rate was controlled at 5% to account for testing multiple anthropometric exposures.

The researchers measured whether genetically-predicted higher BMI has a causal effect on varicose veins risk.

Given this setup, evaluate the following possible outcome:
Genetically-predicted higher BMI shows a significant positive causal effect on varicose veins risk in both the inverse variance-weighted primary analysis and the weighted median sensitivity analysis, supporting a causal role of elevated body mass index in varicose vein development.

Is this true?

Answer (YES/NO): YES